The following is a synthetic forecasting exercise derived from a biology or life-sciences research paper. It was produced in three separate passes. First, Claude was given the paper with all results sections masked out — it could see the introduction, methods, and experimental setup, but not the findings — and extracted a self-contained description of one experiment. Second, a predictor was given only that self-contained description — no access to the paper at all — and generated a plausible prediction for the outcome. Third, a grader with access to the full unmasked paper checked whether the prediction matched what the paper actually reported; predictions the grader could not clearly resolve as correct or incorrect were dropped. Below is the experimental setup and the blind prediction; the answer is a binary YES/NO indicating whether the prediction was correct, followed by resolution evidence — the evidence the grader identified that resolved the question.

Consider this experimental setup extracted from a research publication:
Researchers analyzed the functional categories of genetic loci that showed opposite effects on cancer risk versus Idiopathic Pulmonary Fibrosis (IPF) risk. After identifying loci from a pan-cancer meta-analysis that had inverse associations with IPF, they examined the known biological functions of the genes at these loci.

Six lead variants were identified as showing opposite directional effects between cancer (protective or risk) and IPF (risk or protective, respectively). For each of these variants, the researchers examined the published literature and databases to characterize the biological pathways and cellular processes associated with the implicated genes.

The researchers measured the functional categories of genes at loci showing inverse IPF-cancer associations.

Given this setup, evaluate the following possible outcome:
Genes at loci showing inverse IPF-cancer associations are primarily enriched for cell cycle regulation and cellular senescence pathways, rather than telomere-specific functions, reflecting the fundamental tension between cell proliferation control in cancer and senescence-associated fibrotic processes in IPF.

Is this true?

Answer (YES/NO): NO